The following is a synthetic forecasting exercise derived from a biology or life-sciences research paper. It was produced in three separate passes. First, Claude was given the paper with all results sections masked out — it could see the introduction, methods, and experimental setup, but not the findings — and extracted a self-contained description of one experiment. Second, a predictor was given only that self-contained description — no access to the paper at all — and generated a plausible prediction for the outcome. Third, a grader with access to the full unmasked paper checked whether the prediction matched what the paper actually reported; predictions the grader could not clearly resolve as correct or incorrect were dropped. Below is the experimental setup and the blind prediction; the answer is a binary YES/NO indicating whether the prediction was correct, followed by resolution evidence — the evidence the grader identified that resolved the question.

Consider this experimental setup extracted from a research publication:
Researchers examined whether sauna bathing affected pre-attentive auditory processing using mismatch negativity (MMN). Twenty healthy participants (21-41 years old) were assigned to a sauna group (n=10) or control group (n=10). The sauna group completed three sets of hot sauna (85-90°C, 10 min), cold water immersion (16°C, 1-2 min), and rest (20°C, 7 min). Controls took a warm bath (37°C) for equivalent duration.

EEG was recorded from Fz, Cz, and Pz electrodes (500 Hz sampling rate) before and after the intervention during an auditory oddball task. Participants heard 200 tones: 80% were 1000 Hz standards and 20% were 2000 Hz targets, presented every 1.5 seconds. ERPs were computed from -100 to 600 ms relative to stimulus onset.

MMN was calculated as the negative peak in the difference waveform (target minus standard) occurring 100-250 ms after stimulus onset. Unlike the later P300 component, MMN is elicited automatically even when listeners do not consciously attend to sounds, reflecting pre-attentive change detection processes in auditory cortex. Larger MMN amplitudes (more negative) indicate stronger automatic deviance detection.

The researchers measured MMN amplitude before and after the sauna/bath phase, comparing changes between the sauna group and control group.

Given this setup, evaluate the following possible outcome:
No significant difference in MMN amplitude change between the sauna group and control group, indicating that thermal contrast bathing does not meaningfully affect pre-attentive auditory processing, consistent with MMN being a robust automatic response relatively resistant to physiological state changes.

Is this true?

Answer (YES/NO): NO